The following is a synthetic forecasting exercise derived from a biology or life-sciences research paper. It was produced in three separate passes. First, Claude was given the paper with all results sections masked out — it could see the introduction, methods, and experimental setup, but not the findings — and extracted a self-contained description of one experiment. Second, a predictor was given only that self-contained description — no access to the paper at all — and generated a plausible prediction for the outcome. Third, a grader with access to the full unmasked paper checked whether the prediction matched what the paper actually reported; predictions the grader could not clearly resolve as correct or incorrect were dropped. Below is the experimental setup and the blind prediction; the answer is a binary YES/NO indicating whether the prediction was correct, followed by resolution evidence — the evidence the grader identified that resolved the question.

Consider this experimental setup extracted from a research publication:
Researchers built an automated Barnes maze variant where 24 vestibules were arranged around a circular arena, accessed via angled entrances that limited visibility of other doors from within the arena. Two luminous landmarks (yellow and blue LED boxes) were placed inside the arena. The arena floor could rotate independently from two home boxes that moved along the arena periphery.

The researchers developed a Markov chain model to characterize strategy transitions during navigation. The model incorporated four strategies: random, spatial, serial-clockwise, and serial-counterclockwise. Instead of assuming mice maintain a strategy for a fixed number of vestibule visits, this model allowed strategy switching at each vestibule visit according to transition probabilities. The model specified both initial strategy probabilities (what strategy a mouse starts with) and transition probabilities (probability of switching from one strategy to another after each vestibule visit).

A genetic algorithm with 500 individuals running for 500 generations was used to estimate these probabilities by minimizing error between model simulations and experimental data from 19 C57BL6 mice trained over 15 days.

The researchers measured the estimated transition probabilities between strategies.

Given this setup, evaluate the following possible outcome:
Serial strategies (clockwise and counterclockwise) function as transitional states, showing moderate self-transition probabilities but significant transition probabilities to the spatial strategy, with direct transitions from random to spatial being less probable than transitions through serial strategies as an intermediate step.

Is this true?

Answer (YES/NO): NO